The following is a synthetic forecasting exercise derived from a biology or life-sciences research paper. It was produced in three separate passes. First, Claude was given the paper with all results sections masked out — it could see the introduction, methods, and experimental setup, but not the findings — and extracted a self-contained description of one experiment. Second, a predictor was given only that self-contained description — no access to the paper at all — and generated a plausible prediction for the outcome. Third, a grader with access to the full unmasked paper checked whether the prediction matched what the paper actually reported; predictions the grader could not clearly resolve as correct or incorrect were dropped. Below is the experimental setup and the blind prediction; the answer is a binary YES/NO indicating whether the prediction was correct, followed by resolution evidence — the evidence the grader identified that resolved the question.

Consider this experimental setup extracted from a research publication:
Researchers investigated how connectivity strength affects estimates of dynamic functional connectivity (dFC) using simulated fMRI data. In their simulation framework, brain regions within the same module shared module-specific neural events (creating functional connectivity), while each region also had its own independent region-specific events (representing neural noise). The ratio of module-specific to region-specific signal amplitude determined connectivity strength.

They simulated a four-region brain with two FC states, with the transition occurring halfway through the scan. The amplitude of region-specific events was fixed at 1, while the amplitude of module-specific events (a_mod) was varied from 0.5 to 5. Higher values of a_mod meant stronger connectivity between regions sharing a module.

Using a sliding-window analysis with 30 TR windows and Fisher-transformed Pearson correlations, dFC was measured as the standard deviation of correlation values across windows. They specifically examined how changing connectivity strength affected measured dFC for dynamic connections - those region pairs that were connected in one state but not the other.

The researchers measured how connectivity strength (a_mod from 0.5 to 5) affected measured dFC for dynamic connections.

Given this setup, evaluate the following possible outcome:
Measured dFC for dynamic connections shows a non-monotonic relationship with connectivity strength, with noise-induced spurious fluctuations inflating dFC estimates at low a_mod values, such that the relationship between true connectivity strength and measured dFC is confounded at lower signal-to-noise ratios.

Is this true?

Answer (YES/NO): NO